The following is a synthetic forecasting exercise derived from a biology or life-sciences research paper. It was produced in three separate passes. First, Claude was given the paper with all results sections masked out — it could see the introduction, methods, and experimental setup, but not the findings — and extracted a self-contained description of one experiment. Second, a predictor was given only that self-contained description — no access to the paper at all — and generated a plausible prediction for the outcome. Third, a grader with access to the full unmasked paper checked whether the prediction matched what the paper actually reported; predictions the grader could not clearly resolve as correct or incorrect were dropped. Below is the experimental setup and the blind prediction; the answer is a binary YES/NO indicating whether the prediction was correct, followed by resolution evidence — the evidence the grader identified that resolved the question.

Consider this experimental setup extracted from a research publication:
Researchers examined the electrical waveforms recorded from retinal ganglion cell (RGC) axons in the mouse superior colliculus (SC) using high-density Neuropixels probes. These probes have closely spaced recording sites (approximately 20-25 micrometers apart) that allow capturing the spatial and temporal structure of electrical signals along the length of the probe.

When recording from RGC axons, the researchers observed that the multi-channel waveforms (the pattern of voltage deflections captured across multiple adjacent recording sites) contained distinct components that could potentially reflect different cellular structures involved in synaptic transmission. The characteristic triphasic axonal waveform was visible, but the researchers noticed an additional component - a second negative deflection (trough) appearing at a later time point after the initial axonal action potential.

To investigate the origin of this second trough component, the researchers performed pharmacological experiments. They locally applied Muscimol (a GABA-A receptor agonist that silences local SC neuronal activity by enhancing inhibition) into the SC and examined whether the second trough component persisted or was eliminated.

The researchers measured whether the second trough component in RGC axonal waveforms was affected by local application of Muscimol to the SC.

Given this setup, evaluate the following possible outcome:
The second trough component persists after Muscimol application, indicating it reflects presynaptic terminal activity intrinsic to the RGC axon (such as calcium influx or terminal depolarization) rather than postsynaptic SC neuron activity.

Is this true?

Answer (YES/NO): NO